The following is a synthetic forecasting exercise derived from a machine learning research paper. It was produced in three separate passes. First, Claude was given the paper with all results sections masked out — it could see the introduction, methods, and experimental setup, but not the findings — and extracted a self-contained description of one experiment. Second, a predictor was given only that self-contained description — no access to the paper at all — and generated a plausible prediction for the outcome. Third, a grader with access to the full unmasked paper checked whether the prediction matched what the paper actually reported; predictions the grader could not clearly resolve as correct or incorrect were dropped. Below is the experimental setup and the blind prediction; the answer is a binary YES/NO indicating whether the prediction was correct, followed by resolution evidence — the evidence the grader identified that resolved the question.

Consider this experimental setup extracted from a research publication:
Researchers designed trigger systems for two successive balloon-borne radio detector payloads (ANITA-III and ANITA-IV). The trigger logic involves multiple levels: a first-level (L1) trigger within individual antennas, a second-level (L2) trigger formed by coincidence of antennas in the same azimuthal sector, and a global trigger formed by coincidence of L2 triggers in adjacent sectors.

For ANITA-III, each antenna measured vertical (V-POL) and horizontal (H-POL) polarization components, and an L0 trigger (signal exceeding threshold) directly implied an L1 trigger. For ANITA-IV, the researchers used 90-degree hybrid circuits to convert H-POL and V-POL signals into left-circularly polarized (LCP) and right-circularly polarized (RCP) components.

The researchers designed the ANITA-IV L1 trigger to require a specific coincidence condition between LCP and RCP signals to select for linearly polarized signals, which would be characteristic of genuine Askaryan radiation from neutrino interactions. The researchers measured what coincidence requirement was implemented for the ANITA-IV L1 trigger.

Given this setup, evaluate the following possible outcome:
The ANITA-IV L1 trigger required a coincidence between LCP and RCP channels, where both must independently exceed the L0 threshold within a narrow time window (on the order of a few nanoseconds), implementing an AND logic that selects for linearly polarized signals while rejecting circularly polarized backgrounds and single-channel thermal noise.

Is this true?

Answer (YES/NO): YES